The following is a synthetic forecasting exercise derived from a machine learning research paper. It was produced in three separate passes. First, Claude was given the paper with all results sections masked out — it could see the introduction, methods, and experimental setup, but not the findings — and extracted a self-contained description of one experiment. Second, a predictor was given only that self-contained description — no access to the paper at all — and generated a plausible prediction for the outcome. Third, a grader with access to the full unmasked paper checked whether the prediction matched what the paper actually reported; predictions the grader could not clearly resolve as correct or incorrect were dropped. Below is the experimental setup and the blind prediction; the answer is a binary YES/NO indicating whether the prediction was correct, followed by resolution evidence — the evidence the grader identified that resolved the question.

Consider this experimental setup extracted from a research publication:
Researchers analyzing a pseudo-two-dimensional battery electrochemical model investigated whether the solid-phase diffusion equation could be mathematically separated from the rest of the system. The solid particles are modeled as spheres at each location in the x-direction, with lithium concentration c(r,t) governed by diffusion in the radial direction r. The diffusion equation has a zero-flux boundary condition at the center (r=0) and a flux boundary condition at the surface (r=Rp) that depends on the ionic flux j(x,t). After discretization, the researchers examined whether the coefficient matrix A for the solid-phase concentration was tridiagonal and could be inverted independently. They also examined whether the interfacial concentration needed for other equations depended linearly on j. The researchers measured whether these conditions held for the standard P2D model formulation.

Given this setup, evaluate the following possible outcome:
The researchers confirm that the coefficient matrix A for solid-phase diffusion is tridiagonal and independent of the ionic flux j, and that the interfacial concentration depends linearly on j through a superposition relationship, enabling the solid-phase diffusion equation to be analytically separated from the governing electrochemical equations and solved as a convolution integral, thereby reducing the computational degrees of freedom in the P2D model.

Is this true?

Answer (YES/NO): NO